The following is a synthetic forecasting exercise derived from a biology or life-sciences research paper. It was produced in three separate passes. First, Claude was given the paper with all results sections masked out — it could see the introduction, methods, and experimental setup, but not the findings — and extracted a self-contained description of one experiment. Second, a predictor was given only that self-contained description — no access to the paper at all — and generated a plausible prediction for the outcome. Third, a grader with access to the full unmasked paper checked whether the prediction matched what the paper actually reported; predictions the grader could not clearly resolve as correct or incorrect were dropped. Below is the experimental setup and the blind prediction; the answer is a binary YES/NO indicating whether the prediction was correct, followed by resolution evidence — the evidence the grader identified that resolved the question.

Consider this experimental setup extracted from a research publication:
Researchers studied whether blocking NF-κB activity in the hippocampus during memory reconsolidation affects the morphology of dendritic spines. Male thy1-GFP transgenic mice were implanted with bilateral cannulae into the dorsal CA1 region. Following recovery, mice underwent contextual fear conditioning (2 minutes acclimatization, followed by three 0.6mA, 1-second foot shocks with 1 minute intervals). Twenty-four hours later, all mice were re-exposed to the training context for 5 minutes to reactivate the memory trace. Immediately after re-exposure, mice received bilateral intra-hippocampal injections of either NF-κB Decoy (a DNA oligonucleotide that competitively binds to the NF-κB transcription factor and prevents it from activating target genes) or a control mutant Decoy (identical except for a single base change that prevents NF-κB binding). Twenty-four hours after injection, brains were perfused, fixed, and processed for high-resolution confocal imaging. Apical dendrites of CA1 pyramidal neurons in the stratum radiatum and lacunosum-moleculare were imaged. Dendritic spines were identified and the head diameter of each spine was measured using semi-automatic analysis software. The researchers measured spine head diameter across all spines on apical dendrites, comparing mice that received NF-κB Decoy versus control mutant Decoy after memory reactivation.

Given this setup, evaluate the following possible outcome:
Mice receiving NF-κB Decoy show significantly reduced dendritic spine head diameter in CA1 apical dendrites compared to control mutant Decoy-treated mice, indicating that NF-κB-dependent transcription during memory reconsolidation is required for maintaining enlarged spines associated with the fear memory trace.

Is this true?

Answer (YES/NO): NO